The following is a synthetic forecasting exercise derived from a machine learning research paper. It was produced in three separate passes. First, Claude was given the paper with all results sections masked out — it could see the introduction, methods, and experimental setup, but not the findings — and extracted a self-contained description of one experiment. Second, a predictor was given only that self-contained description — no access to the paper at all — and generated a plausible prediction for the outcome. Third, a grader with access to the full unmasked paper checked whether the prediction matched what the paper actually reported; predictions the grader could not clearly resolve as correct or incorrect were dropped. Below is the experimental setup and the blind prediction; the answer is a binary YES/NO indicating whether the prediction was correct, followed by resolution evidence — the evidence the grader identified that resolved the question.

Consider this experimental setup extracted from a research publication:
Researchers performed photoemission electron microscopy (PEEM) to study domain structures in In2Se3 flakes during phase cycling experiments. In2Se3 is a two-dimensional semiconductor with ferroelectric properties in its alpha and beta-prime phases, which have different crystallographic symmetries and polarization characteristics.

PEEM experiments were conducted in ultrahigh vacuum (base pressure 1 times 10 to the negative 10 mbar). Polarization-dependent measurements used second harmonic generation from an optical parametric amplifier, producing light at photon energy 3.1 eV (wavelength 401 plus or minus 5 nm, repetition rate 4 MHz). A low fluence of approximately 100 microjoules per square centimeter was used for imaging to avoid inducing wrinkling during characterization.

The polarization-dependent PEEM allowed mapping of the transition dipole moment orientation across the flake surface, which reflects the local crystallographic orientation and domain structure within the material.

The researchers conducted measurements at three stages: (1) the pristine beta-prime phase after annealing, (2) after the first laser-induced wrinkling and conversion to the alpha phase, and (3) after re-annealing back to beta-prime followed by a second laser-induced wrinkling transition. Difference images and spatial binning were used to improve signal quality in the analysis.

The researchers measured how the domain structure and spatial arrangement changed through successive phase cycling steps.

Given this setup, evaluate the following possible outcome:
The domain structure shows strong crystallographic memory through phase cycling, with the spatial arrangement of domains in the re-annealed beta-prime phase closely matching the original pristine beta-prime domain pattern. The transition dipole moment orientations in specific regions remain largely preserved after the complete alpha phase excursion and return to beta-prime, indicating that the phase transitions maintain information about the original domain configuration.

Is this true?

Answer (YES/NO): NO